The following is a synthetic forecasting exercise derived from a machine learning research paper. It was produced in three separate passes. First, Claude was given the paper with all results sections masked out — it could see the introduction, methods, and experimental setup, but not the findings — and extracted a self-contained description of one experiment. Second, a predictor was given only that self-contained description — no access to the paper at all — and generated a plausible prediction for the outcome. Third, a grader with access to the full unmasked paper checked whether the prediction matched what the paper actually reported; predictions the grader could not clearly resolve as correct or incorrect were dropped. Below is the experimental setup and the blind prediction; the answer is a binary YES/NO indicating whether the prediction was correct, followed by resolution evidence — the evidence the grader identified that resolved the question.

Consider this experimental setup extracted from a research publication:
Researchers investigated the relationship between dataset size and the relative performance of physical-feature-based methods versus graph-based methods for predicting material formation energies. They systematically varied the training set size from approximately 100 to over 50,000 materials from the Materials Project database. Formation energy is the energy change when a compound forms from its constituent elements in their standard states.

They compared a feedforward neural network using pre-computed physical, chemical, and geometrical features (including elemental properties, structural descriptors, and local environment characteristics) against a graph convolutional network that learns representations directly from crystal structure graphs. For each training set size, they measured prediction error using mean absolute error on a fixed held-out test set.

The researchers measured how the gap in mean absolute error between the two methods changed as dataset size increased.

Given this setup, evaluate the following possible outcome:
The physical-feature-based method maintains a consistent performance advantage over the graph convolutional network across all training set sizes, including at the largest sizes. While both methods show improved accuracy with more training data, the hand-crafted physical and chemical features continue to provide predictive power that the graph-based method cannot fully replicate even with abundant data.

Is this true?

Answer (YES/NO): NO